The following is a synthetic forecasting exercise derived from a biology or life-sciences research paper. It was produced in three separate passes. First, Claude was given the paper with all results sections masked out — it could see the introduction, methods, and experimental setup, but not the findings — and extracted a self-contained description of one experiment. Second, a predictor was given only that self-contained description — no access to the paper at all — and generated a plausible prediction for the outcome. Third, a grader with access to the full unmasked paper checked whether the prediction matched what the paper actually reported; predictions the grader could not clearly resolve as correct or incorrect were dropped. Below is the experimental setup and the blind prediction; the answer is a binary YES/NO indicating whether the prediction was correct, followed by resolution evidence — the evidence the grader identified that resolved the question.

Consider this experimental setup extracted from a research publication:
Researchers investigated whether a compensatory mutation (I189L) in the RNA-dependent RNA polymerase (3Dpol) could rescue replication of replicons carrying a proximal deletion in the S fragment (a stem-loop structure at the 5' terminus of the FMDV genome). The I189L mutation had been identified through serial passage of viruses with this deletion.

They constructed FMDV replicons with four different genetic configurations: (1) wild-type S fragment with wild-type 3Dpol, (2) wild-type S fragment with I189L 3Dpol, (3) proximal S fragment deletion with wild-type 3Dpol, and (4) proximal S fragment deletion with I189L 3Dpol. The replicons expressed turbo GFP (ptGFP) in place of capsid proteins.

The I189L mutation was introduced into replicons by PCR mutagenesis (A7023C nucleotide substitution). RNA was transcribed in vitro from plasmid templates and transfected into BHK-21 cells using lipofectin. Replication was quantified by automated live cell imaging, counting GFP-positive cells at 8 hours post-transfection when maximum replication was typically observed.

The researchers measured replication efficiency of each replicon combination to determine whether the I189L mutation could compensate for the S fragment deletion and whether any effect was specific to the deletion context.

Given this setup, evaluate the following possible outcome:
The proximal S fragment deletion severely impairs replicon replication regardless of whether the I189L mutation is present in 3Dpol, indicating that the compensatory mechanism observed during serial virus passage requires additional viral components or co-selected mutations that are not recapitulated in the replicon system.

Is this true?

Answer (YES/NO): NO